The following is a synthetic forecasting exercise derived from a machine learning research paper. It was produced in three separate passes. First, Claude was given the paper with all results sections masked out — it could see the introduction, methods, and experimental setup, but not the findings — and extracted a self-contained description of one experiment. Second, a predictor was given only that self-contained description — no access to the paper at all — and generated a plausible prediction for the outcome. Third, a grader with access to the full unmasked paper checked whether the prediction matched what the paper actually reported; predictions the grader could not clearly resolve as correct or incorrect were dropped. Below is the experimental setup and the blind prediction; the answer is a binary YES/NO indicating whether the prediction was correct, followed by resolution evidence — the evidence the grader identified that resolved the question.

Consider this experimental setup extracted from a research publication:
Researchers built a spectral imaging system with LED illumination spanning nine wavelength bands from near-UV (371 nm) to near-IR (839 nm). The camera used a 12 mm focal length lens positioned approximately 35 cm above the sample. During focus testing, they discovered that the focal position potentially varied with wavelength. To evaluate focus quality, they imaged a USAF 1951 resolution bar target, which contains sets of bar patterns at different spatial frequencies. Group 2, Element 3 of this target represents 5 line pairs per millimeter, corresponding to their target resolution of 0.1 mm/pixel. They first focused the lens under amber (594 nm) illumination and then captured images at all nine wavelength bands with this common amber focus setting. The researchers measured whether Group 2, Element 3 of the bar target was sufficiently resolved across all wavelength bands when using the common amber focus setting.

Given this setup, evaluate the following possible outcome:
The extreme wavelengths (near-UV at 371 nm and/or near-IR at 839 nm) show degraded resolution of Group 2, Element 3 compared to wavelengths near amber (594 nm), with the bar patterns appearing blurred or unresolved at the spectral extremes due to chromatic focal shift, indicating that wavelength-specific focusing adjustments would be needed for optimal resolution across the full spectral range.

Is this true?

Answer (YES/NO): YES